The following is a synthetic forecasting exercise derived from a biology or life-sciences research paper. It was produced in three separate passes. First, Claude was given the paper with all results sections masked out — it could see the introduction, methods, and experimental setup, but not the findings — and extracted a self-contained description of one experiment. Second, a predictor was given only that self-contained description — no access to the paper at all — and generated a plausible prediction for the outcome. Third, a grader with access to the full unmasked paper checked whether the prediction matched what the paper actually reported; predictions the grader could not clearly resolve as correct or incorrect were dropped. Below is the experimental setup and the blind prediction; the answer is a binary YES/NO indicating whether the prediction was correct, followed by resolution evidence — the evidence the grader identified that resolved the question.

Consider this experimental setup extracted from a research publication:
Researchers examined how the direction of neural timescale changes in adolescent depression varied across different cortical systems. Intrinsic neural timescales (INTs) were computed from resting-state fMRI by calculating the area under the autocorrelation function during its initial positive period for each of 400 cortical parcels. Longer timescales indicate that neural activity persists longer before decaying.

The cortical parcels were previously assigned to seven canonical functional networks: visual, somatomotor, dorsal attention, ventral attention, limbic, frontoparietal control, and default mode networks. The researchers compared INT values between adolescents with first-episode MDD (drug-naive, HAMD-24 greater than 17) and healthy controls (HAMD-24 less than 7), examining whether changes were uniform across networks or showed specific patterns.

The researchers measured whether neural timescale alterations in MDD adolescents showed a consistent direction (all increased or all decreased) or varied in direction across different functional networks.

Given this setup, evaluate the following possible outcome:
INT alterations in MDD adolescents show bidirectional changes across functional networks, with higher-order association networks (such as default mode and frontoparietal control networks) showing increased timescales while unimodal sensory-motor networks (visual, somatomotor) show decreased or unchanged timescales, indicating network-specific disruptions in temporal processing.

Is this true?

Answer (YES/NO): NO